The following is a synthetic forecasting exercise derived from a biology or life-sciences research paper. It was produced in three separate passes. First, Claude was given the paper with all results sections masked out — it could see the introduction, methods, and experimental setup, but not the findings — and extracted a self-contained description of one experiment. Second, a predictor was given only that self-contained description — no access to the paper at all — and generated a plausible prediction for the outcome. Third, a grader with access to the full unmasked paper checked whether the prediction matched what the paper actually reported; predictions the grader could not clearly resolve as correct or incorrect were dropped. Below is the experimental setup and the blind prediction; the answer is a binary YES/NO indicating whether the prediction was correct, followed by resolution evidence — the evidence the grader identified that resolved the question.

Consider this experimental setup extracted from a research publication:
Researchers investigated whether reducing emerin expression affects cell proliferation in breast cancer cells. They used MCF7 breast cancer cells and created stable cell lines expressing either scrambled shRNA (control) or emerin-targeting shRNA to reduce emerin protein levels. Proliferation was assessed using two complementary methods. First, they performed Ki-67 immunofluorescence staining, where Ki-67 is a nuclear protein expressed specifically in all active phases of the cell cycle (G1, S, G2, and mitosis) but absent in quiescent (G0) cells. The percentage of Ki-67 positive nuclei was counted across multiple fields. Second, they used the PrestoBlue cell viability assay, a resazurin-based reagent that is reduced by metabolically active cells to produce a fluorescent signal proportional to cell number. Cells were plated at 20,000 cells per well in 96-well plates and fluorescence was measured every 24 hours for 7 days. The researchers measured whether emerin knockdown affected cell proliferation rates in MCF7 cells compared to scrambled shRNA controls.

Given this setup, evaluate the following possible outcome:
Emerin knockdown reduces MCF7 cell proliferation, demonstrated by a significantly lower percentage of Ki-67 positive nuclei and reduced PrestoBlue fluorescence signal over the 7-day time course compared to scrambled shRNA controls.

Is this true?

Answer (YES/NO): NO